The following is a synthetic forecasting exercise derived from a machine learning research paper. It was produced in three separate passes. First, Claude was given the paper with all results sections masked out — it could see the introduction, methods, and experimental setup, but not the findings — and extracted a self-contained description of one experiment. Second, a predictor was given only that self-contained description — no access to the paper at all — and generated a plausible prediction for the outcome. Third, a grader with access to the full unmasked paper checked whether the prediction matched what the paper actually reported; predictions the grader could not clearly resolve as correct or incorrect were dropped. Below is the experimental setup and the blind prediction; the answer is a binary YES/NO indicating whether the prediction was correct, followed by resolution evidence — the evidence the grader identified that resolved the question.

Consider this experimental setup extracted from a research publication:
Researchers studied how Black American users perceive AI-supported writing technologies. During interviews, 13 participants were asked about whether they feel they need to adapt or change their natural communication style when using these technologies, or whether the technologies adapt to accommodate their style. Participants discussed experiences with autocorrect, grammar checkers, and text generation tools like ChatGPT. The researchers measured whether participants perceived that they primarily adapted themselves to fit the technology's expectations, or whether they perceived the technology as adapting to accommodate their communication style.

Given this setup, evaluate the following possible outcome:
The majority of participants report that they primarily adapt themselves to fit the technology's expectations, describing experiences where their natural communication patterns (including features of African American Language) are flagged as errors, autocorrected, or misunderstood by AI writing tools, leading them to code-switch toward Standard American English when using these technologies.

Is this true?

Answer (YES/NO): YES